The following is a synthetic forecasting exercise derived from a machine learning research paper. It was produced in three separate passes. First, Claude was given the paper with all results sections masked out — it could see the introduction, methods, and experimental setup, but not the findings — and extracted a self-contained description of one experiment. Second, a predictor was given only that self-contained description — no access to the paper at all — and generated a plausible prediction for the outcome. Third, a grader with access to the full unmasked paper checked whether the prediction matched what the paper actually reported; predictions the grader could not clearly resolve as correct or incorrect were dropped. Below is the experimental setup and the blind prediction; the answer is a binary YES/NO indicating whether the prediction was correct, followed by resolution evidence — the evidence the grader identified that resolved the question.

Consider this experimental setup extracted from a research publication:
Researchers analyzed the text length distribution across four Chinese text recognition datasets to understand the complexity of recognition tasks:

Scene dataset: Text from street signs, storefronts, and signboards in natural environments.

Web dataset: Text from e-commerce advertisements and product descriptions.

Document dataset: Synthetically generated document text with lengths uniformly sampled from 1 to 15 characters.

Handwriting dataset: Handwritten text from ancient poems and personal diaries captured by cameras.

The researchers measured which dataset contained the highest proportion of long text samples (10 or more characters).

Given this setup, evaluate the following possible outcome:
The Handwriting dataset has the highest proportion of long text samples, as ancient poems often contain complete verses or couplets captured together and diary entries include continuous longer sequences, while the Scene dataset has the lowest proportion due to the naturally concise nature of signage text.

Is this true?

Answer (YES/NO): YES